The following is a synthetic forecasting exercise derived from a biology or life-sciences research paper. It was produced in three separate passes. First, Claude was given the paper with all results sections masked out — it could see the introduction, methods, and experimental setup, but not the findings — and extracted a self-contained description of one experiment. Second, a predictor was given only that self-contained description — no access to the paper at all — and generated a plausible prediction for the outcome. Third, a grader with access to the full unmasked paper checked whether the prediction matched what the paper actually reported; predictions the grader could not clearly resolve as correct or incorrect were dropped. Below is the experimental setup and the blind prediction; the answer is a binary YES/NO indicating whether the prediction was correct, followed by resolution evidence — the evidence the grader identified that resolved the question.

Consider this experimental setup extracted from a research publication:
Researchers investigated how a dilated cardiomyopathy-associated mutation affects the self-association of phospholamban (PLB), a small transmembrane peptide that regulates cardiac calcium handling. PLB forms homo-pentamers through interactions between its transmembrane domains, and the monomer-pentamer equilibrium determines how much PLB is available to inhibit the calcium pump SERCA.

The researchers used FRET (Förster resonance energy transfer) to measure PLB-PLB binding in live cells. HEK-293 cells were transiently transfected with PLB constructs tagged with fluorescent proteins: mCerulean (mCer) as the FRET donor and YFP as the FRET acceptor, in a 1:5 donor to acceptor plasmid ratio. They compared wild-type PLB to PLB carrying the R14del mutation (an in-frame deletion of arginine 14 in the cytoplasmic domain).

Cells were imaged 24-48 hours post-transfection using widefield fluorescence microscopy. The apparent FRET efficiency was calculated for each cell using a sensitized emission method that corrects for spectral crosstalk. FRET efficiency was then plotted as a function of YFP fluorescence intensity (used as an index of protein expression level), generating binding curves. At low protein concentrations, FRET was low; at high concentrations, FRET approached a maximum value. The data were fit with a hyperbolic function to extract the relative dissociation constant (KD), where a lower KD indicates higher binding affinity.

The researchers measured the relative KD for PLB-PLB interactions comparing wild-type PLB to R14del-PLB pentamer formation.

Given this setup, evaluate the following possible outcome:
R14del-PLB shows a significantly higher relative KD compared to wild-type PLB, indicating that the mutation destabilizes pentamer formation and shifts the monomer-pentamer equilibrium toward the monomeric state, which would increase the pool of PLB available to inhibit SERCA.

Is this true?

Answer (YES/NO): NO